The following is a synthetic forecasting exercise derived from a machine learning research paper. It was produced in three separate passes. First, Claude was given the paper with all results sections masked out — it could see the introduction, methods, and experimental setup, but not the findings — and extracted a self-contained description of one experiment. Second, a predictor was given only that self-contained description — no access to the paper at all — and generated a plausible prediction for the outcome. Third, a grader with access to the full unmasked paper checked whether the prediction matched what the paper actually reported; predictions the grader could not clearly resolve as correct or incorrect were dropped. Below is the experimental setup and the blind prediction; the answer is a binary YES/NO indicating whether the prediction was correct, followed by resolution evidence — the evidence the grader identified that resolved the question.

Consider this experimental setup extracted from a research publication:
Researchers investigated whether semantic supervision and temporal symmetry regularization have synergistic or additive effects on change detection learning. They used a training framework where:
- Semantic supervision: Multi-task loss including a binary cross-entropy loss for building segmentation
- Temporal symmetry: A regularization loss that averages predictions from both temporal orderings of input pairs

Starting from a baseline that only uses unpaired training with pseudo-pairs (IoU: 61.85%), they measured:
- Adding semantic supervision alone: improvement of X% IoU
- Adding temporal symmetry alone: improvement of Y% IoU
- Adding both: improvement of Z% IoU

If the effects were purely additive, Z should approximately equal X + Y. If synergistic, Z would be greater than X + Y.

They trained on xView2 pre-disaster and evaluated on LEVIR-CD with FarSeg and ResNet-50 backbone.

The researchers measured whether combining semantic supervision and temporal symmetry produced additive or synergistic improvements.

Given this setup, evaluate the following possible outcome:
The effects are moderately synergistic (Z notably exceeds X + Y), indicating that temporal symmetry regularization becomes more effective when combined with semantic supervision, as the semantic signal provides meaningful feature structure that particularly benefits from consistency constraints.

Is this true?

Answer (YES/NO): YES